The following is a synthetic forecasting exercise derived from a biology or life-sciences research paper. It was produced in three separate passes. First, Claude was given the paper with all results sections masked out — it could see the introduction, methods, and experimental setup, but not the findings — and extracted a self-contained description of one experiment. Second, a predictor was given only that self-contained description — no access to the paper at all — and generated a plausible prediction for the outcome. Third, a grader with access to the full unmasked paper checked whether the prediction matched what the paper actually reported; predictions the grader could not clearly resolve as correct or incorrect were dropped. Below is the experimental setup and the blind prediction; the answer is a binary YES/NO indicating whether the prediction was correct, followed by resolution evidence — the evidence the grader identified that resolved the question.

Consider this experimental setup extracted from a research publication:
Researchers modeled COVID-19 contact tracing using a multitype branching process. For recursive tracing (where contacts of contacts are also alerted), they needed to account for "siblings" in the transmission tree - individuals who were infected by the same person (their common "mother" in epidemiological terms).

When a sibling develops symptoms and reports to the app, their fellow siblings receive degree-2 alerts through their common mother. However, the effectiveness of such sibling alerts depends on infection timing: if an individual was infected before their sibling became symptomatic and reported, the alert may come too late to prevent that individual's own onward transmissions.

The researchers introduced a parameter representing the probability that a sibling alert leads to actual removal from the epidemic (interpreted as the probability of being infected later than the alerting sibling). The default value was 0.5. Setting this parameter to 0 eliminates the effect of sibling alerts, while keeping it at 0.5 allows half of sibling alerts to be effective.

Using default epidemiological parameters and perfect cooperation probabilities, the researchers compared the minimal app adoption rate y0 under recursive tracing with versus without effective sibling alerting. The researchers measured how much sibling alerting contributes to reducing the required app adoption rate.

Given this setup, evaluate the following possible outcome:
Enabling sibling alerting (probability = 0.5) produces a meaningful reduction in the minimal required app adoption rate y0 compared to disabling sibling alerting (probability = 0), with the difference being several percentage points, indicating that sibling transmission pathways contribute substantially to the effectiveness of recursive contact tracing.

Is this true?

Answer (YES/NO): NO